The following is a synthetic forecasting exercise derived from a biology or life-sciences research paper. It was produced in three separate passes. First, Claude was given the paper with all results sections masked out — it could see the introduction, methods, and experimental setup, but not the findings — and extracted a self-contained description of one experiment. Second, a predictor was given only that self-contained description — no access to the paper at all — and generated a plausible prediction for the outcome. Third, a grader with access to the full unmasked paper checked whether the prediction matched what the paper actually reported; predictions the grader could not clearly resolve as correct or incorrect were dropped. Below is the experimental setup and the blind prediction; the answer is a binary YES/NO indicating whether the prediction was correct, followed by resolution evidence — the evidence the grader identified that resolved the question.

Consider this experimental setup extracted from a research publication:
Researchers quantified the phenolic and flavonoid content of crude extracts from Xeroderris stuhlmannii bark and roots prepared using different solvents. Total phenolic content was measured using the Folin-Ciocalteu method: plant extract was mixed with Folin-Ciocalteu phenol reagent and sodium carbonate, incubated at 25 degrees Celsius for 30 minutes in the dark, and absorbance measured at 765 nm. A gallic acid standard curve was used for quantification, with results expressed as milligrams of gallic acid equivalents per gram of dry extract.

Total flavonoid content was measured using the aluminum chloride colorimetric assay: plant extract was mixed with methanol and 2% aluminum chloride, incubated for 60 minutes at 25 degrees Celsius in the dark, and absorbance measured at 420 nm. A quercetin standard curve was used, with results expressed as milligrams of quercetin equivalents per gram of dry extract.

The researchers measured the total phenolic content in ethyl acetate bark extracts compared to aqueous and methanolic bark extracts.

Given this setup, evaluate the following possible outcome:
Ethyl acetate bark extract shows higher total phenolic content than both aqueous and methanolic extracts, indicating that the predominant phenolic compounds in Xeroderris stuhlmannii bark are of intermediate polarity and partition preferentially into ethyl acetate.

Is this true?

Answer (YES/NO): NO